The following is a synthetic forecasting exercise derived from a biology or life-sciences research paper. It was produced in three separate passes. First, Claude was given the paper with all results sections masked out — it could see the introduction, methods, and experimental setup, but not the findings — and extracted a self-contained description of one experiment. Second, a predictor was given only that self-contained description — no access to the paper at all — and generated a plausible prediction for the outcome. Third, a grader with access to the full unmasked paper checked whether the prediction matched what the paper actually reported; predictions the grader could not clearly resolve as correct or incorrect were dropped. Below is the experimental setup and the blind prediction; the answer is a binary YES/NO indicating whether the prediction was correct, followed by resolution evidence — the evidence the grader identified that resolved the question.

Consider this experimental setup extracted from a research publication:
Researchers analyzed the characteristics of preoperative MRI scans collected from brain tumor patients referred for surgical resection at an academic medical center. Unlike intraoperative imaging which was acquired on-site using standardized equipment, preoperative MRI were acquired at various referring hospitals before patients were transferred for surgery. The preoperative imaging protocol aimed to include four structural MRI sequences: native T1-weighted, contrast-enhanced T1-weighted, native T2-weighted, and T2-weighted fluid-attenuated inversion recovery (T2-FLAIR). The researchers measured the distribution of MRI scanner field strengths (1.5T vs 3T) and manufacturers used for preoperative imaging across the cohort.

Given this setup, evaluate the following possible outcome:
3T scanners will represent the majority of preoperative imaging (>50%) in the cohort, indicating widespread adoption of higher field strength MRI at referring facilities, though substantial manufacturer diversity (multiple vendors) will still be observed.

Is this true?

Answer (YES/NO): NO